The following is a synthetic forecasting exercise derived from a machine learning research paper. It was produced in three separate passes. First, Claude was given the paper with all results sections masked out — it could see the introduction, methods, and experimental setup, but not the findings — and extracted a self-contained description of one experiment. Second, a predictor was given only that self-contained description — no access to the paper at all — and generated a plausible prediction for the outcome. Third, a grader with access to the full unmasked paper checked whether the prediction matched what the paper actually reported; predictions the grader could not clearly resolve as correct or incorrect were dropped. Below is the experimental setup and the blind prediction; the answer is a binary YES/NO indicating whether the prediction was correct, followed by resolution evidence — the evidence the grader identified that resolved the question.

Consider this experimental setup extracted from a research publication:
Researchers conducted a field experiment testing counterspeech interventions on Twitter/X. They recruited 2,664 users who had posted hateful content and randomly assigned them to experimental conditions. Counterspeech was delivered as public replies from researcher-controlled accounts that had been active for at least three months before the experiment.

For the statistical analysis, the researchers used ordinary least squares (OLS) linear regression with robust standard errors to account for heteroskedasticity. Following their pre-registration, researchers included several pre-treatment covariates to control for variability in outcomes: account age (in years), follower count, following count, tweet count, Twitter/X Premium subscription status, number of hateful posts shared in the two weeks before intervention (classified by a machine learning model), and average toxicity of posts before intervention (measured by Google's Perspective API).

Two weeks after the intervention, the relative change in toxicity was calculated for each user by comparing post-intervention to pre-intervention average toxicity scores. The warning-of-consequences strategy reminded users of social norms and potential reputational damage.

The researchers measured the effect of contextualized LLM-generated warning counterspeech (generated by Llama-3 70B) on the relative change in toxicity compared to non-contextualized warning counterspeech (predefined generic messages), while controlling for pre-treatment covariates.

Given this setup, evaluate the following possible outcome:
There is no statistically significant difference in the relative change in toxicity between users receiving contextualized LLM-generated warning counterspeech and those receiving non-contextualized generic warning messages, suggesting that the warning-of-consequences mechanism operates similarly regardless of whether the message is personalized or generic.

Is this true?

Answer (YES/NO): YES